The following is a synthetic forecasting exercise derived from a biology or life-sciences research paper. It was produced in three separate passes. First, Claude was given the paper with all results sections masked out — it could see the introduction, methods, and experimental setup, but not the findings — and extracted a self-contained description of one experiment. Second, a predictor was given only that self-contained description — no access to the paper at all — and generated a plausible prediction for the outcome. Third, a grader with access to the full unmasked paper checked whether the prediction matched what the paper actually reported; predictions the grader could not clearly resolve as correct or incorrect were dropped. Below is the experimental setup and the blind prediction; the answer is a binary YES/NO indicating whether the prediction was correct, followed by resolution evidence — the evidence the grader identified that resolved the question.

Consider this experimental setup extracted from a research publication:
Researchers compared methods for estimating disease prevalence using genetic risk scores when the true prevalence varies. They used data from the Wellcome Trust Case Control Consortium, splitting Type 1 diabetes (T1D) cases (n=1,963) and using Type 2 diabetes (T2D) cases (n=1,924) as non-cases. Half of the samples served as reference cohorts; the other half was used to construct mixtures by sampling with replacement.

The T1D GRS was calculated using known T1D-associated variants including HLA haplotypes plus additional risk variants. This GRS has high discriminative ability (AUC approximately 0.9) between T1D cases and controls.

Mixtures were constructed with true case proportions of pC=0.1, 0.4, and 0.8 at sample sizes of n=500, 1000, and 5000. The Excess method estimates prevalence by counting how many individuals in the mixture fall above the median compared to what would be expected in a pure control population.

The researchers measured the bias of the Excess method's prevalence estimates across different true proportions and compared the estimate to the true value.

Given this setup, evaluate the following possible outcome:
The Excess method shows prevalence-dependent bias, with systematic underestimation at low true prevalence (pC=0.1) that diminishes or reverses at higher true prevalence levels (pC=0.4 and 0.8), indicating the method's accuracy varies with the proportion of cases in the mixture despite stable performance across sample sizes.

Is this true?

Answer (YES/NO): NO